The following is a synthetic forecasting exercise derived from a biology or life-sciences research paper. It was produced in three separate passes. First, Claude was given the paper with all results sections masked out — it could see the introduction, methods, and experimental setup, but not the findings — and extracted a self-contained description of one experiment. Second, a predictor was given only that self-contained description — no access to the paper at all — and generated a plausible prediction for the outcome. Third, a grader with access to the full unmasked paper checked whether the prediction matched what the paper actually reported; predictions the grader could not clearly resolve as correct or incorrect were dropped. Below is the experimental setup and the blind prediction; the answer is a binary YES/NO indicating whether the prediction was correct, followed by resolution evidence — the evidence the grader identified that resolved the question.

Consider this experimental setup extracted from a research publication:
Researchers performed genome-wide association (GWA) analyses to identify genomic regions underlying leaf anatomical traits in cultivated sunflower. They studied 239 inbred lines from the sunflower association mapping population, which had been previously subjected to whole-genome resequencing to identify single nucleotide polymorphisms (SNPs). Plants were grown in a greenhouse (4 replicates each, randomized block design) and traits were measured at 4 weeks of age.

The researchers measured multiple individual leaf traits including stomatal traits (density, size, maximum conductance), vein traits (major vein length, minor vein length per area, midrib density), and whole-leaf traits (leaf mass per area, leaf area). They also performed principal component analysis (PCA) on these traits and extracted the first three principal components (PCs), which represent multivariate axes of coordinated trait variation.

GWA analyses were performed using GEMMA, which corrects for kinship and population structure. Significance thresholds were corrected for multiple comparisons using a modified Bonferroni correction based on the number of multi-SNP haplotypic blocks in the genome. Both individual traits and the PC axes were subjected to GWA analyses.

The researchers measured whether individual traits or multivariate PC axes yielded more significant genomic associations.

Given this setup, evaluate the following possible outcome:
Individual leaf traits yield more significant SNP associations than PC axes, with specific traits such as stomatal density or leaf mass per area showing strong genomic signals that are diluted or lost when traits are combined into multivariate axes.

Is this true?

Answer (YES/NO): NO